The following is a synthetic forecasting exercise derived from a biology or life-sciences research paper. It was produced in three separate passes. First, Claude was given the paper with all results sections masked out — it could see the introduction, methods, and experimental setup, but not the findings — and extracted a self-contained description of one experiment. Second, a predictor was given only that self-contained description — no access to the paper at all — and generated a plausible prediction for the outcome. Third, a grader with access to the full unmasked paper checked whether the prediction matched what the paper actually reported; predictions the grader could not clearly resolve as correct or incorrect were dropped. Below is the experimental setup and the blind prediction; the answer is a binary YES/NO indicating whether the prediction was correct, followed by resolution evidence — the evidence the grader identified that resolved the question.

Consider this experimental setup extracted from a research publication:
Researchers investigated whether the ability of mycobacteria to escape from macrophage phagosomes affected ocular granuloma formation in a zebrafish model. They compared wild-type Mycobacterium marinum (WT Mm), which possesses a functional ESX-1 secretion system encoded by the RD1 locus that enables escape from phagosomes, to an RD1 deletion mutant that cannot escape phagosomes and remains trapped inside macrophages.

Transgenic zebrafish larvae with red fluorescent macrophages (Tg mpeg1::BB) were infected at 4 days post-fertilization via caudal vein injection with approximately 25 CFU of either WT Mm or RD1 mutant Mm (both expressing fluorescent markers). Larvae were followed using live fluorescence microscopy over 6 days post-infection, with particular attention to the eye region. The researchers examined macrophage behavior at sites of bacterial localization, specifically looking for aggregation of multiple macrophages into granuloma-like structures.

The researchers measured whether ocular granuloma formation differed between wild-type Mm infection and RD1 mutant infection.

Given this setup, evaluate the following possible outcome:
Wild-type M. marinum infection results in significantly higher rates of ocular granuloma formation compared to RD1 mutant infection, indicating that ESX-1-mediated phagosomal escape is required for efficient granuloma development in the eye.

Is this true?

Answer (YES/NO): YES